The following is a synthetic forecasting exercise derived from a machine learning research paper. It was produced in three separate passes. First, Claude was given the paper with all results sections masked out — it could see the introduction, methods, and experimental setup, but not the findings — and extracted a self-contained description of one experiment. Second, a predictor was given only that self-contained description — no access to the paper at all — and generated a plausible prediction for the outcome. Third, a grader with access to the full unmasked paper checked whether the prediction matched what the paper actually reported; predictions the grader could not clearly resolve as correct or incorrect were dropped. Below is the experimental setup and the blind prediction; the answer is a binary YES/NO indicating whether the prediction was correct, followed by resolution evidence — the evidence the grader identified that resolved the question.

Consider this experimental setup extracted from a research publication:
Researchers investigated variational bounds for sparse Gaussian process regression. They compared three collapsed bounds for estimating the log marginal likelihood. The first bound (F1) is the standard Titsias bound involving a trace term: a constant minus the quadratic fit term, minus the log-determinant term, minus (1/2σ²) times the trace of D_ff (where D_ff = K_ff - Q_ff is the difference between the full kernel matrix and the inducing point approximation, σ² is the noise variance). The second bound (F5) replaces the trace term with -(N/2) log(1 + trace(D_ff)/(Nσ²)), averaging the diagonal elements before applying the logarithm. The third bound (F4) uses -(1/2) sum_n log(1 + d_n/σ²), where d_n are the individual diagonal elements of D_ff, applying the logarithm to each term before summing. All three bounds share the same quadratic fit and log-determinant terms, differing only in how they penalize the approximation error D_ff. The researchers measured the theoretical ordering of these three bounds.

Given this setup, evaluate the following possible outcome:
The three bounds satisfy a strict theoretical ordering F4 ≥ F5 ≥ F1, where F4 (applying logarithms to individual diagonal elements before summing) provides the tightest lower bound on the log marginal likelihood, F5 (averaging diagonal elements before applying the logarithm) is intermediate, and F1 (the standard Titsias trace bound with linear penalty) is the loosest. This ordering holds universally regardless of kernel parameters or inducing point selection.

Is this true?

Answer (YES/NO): YES